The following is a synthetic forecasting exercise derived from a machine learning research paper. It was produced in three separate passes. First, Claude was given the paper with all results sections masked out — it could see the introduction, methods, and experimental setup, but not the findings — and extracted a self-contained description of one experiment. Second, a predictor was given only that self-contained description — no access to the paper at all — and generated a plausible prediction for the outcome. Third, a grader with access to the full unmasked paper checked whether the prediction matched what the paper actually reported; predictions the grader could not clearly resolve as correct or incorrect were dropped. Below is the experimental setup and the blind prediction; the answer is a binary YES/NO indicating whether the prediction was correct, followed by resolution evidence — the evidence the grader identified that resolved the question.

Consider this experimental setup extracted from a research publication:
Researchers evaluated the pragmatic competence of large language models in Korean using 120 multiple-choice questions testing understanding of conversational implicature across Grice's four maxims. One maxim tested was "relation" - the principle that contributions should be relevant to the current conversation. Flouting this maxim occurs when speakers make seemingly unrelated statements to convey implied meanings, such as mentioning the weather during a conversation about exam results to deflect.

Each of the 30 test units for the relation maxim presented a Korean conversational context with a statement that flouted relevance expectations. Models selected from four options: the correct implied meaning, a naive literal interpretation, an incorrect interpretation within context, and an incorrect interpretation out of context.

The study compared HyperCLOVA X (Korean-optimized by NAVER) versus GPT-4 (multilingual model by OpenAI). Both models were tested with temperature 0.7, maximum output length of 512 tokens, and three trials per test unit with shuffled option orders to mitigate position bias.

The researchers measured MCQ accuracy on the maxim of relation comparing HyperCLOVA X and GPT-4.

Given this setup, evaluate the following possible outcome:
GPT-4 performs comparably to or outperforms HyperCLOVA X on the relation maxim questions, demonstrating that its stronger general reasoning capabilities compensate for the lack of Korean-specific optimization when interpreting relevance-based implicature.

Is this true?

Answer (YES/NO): YES